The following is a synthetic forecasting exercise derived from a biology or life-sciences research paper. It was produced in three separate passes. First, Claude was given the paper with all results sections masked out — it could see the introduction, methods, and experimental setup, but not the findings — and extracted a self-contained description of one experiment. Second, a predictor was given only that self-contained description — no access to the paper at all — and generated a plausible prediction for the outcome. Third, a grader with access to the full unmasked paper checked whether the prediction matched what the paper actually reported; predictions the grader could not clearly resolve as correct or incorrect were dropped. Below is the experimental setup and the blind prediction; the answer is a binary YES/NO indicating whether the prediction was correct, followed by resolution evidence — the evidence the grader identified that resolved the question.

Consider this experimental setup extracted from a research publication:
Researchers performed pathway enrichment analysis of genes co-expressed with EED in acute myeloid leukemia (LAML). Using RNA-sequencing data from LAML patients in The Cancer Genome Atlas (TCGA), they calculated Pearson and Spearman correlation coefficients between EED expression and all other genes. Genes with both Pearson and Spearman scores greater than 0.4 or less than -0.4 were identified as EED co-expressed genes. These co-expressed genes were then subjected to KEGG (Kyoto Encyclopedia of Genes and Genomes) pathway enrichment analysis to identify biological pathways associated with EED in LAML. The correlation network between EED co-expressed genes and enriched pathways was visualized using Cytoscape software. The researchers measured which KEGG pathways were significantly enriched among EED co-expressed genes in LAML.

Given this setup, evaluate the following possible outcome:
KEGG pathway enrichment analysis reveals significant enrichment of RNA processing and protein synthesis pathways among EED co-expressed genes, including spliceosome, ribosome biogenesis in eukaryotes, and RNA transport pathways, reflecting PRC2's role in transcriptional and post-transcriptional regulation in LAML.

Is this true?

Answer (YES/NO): NO